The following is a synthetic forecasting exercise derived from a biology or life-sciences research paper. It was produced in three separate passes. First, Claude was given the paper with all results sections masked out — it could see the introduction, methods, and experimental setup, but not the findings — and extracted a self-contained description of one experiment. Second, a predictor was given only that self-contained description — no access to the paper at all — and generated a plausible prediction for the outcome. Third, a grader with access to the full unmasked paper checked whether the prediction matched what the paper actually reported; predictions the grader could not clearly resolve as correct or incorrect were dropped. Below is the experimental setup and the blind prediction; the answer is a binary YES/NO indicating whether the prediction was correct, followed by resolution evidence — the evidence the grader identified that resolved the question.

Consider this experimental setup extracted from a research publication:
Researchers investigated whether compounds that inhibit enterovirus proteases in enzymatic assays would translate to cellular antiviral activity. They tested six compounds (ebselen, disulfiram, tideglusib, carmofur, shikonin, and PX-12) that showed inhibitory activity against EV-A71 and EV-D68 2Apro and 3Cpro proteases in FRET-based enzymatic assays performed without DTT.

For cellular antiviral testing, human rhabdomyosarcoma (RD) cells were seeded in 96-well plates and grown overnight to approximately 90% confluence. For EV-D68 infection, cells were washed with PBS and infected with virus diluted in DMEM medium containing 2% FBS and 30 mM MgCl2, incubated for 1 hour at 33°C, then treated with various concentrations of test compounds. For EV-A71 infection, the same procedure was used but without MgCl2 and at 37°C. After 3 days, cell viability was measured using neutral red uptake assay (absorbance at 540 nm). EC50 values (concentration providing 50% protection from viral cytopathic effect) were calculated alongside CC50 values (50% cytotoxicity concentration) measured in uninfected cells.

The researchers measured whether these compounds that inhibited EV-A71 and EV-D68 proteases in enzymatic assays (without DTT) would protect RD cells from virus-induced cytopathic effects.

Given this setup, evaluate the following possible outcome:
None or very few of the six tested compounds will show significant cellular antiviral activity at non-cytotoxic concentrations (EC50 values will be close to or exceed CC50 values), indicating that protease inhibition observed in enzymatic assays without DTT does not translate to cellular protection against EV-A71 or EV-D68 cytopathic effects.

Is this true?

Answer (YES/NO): YES